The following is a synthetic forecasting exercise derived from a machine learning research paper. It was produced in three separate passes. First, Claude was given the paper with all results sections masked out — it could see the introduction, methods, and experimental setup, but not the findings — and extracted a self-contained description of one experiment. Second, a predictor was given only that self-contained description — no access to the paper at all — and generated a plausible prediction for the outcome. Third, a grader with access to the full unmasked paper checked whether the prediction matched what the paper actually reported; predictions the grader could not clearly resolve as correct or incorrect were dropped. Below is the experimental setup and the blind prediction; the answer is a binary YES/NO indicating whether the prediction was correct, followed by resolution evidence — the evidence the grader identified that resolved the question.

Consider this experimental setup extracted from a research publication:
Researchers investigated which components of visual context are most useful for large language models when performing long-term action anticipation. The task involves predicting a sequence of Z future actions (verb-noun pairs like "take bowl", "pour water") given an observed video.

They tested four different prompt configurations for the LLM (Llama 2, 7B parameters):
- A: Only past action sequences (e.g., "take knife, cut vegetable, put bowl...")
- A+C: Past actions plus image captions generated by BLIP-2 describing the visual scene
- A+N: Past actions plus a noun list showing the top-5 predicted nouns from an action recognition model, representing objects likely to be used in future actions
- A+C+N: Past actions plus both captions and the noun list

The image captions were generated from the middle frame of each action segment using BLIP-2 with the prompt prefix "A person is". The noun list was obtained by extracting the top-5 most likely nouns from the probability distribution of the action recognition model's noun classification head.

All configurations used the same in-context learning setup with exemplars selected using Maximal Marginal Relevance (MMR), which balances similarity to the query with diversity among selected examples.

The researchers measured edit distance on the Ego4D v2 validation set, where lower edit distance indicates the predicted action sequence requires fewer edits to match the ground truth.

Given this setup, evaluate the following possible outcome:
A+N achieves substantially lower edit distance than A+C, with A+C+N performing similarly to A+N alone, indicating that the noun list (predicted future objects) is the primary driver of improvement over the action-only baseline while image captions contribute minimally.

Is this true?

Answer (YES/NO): NO